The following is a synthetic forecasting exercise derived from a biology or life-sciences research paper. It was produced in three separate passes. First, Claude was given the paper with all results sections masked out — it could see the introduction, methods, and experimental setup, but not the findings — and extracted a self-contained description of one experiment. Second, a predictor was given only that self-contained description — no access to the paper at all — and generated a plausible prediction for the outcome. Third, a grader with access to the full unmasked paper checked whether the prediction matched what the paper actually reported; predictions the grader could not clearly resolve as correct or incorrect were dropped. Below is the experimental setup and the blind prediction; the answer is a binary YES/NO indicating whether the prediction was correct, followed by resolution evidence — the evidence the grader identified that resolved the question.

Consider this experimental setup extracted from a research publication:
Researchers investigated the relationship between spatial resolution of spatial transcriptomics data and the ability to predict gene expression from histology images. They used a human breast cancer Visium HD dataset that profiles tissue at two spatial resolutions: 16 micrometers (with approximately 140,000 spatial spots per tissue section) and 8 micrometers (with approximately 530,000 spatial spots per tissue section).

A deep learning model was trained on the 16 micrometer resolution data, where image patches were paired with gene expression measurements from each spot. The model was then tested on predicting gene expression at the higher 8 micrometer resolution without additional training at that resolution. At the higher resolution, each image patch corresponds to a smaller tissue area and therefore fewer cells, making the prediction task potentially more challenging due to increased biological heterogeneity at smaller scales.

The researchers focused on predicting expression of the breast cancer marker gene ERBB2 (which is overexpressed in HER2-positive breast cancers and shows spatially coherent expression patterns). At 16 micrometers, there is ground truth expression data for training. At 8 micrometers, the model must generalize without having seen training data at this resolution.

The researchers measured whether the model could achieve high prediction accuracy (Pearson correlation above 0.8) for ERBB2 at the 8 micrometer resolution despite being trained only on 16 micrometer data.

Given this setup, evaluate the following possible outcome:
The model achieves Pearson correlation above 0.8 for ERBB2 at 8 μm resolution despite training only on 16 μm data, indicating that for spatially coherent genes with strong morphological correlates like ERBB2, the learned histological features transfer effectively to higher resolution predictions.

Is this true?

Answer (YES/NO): YES